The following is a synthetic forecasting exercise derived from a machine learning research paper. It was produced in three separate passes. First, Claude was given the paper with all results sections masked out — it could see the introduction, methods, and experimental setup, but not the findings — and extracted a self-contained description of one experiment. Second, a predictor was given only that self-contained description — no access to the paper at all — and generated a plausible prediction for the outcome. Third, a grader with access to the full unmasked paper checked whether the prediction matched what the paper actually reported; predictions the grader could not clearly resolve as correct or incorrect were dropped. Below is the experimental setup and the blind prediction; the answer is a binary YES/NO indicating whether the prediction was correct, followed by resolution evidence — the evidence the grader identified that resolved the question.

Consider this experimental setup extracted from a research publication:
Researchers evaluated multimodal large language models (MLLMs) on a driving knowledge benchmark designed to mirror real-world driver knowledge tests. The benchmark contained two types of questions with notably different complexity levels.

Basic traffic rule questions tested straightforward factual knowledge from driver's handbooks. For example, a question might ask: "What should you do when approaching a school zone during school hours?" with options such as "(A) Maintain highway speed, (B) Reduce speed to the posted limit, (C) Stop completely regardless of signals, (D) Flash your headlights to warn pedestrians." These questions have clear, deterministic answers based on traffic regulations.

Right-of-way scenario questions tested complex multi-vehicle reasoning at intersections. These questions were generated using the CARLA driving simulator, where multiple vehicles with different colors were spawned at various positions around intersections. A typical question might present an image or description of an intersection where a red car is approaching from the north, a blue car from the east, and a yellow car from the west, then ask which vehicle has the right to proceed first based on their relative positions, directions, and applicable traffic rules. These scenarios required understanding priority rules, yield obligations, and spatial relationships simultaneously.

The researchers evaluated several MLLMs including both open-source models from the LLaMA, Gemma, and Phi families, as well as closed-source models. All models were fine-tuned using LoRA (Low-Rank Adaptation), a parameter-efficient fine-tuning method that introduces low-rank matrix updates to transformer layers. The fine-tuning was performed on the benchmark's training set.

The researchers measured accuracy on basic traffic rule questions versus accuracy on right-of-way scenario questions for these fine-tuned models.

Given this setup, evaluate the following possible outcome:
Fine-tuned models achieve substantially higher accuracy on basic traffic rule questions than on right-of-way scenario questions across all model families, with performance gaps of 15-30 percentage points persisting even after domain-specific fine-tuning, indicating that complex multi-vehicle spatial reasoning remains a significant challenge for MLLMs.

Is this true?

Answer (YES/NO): NO